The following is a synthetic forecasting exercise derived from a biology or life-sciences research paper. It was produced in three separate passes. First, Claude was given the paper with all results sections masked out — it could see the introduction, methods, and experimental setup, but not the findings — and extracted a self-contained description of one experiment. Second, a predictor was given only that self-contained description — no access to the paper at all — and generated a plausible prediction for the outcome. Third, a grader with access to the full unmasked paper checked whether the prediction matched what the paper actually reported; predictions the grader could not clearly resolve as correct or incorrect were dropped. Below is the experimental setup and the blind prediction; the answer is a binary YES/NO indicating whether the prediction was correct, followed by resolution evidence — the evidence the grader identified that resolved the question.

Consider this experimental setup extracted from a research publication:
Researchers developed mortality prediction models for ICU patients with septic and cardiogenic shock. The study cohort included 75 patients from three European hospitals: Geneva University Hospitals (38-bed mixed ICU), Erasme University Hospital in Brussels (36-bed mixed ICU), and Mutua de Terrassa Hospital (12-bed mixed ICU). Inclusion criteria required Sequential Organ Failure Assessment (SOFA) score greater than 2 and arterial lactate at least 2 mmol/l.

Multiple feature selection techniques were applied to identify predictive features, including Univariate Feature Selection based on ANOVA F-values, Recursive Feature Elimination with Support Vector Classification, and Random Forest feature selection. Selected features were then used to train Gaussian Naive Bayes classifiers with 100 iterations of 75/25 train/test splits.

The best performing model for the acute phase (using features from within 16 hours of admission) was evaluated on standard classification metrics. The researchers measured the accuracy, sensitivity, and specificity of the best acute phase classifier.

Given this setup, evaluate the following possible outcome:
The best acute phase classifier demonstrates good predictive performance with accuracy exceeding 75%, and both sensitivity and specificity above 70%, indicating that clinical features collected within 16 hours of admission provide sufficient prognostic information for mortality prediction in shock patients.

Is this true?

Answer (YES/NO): YES